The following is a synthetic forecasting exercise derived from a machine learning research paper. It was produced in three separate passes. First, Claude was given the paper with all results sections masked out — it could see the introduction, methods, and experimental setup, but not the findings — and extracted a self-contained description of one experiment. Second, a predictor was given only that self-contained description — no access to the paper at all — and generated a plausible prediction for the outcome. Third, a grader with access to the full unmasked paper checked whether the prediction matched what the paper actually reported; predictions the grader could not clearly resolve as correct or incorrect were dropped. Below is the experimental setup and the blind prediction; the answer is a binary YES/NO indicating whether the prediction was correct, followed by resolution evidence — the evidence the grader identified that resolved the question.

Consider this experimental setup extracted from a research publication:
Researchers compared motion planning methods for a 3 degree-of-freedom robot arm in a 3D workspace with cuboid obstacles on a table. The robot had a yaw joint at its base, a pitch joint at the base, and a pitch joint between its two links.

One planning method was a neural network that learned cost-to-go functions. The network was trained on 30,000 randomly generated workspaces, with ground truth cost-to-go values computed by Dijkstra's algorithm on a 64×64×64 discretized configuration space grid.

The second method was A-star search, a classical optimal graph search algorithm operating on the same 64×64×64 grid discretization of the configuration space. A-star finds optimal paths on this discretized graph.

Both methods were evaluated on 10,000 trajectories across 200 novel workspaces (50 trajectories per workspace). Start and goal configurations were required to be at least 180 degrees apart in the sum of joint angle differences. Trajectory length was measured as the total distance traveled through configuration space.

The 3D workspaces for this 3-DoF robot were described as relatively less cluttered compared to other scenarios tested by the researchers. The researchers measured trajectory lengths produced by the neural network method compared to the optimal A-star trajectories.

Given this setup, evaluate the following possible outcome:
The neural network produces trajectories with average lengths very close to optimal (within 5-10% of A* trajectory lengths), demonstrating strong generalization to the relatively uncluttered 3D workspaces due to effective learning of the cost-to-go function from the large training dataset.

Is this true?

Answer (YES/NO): NO